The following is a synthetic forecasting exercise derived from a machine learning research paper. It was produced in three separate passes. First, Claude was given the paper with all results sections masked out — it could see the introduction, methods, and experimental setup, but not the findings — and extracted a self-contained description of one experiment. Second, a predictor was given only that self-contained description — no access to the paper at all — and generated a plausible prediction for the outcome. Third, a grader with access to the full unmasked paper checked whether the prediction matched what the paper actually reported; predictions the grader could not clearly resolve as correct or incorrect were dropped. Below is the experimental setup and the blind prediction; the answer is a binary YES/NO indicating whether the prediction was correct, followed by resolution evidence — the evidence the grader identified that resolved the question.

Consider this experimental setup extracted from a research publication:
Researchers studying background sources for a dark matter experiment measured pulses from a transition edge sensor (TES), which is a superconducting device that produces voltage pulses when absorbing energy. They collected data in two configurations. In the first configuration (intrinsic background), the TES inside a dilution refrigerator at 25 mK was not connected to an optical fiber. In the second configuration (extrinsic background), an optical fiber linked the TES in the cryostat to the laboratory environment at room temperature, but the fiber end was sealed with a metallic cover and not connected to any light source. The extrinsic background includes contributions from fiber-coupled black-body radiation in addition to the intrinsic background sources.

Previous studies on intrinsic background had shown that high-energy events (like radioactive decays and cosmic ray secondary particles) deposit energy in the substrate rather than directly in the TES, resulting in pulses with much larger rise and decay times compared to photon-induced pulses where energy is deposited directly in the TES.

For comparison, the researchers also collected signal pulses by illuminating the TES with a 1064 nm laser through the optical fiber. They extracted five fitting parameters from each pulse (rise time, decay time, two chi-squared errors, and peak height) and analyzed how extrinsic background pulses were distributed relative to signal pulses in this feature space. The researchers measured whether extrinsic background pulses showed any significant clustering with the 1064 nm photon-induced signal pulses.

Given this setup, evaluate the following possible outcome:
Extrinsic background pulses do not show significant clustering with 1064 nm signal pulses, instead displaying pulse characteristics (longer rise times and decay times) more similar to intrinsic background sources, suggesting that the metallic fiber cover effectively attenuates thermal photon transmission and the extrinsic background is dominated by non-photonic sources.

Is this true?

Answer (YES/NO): NO